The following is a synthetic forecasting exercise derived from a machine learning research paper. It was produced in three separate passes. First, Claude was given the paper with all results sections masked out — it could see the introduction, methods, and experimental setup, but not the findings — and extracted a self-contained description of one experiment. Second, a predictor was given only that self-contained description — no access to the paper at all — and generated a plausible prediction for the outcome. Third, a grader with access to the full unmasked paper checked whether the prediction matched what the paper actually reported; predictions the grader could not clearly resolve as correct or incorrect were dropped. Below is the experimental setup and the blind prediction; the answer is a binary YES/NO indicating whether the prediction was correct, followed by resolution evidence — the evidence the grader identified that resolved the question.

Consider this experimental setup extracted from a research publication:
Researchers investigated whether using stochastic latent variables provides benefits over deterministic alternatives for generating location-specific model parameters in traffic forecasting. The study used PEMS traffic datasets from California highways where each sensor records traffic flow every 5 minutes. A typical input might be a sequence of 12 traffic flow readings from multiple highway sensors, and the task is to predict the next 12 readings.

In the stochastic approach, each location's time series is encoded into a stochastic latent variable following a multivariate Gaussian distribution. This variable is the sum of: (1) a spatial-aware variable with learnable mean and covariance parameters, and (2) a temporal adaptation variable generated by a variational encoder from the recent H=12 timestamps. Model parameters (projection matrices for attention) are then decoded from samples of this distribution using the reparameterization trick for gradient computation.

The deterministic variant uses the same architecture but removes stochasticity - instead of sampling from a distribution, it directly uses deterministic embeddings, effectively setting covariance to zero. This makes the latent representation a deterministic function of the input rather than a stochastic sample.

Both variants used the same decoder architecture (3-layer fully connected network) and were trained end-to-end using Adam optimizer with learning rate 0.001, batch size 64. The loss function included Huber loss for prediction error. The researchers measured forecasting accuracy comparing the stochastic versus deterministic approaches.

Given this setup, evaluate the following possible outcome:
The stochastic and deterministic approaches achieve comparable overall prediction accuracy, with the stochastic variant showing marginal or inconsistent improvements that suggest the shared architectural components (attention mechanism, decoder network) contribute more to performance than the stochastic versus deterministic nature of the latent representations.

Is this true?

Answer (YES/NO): NO